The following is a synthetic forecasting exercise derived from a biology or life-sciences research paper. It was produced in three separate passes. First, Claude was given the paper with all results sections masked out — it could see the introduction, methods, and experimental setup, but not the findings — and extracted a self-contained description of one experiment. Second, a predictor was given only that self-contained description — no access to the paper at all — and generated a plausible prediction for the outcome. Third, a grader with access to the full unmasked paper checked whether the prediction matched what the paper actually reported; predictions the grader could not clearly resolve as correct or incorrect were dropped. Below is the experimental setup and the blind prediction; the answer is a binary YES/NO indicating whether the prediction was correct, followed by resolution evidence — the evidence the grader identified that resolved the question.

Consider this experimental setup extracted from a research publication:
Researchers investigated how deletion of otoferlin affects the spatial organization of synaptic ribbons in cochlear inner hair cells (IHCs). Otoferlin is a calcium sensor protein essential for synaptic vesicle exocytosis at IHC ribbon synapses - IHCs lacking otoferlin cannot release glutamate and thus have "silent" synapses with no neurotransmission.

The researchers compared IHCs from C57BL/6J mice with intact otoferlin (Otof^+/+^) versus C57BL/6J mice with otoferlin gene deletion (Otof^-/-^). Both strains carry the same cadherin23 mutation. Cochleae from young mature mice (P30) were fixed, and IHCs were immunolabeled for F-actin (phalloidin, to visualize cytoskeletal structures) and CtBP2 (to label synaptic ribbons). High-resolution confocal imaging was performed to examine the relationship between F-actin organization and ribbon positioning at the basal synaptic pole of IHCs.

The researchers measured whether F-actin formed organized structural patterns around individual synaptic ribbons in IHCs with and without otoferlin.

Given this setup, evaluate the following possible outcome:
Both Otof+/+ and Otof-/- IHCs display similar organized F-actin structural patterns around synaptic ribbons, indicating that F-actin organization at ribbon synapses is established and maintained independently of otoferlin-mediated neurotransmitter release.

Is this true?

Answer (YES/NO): NO